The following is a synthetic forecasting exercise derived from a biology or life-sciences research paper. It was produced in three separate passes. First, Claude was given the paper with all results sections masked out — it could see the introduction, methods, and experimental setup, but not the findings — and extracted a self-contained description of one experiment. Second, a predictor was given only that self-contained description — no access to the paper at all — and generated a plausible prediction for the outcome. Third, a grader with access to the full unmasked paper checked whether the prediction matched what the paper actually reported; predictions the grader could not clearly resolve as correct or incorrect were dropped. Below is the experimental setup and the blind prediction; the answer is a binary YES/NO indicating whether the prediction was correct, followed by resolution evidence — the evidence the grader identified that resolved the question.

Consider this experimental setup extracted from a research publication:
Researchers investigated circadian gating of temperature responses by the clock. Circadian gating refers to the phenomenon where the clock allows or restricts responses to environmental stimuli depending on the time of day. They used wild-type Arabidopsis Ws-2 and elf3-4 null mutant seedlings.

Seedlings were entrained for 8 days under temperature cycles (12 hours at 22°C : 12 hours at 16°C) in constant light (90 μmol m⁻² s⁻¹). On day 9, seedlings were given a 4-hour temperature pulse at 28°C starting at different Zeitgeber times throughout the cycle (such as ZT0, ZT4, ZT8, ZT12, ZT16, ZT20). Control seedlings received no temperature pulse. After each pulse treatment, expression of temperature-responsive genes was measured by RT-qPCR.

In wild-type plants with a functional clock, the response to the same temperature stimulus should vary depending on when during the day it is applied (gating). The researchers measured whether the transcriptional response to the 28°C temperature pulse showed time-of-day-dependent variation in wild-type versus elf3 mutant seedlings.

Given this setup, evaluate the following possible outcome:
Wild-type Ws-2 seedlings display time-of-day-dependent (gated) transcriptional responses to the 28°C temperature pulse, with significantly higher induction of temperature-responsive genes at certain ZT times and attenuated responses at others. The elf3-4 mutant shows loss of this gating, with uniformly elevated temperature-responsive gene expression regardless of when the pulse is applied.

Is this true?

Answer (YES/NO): NO